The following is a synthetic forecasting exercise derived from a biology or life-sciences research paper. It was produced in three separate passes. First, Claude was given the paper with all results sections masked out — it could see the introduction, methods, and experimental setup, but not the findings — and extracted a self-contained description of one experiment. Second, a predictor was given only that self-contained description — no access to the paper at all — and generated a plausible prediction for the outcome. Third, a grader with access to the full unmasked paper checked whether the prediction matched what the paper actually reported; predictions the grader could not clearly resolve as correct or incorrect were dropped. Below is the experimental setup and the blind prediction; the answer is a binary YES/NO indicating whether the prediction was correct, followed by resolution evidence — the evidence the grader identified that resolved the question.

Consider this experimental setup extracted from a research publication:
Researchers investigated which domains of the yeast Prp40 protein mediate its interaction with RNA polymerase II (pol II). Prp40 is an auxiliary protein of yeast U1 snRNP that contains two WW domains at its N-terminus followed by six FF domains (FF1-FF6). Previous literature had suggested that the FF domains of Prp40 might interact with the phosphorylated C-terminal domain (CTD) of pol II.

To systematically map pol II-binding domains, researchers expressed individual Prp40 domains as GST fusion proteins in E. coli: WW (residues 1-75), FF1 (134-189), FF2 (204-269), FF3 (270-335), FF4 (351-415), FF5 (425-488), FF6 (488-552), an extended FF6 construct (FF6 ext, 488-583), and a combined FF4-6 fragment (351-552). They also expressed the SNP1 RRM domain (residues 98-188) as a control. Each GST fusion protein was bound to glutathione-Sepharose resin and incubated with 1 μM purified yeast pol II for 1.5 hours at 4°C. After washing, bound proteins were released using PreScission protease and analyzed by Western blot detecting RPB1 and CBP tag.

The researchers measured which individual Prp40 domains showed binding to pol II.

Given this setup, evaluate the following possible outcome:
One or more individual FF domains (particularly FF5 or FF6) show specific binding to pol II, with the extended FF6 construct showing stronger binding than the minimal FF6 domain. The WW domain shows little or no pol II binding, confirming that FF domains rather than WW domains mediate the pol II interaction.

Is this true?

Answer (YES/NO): NO